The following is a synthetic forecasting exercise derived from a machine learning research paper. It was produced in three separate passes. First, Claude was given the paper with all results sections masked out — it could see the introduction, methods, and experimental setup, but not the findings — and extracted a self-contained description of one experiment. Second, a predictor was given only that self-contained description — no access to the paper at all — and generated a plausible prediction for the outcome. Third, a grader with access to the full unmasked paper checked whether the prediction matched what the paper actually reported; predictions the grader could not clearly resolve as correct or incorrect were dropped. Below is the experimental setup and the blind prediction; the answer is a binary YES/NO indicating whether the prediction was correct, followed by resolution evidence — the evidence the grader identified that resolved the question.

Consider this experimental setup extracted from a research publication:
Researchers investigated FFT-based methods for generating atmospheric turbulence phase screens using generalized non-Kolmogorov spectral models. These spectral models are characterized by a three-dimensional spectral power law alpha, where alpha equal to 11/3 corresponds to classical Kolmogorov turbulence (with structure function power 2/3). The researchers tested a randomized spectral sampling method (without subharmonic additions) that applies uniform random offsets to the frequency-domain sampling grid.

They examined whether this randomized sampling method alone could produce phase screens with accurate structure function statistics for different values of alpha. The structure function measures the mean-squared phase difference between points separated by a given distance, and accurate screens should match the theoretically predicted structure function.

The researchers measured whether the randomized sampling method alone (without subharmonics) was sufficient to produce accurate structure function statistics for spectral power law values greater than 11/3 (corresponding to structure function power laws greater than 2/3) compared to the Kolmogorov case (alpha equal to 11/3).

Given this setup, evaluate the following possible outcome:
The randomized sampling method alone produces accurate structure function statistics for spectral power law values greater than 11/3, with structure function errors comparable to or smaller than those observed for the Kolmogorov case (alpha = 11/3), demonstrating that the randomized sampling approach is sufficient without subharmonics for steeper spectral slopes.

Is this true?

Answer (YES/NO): NO